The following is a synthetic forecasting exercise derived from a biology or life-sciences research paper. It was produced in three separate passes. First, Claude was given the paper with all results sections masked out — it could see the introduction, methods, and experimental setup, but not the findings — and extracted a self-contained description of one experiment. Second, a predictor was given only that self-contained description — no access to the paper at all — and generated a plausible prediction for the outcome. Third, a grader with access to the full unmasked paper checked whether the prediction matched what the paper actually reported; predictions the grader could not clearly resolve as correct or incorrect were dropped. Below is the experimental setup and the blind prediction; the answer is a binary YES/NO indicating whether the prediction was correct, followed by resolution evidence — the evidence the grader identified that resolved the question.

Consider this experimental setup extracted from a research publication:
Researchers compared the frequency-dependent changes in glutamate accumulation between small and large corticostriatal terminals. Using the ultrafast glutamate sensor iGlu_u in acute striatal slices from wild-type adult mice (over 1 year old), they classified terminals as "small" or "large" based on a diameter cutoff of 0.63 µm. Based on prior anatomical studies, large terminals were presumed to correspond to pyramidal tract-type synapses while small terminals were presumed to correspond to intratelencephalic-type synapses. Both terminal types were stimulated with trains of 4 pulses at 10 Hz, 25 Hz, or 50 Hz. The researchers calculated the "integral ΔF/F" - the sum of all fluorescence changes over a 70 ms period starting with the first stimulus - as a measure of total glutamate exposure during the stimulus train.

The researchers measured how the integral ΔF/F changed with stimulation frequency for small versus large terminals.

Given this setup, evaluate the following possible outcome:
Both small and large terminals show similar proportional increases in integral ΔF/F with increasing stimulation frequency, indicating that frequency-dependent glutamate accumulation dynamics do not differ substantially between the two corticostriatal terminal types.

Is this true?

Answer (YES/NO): NO